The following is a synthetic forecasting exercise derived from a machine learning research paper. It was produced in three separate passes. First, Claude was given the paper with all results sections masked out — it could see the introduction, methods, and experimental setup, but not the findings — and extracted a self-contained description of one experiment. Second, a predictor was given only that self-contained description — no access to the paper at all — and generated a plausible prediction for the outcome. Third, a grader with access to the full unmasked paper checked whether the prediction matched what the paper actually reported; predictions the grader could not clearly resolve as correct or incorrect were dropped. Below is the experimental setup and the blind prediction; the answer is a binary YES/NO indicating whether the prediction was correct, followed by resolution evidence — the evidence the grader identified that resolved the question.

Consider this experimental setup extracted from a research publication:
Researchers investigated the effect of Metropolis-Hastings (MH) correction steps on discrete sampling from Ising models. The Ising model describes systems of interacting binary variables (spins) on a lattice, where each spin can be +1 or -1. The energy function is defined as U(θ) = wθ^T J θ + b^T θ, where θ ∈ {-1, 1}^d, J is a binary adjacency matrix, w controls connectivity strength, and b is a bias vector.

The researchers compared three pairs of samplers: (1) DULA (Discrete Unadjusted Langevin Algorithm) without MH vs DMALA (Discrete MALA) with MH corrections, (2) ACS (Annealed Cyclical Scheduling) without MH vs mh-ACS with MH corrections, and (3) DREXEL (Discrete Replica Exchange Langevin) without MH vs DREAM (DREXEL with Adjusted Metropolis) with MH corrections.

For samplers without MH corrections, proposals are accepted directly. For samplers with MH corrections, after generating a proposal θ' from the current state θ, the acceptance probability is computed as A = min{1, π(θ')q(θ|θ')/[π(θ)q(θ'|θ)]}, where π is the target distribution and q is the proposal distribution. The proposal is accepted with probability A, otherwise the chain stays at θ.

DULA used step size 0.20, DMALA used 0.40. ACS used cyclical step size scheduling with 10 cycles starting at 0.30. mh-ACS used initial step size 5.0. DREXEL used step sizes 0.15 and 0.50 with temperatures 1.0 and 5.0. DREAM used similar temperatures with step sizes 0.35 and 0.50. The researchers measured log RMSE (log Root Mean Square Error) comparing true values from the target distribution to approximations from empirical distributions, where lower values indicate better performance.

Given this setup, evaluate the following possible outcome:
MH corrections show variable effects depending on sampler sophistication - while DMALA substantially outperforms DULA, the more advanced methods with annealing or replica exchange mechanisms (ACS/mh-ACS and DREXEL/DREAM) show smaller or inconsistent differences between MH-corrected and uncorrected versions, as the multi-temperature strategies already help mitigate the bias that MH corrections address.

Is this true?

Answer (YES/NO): NO